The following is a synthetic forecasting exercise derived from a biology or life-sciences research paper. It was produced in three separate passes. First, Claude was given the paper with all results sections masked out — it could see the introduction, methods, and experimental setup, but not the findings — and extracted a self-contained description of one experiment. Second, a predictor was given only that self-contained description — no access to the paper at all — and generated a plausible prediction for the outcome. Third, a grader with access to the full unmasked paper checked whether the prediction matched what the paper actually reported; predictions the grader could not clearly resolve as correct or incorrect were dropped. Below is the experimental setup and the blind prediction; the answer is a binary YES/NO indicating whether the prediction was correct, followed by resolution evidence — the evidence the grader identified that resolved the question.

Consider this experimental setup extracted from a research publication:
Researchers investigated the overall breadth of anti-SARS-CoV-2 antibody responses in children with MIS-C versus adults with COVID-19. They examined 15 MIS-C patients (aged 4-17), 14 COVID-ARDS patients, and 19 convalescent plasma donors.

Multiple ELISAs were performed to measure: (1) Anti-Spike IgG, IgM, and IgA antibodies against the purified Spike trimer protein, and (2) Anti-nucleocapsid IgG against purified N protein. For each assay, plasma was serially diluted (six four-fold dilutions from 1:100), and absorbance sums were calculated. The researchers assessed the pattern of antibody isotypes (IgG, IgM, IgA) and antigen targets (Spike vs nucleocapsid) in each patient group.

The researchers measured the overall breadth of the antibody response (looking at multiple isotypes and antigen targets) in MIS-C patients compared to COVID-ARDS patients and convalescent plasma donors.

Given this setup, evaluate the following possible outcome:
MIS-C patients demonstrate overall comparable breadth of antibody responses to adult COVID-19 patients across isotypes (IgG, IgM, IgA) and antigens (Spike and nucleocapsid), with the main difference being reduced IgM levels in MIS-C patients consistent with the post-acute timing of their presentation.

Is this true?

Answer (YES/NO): NO